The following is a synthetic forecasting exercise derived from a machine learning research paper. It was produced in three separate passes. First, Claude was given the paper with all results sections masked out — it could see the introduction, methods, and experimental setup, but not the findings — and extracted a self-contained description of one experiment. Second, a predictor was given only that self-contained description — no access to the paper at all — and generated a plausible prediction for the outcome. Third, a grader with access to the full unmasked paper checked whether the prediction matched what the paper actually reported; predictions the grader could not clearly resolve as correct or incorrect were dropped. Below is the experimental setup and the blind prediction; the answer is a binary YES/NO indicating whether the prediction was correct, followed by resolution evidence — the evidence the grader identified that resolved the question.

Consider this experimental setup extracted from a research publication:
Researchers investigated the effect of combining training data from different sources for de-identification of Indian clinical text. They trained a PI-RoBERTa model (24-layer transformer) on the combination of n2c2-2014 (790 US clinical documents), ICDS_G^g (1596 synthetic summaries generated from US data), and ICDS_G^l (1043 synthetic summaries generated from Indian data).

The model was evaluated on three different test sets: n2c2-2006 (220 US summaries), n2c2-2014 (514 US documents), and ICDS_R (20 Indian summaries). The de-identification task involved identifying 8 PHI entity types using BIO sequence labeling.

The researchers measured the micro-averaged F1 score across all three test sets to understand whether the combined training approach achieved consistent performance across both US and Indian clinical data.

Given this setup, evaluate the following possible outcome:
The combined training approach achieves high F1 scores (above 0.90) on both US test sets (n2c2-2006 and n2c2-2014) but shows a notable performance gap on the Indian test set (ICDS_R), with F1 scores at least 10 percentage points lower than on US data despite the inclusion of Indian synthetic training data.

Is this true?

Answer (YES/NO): NO